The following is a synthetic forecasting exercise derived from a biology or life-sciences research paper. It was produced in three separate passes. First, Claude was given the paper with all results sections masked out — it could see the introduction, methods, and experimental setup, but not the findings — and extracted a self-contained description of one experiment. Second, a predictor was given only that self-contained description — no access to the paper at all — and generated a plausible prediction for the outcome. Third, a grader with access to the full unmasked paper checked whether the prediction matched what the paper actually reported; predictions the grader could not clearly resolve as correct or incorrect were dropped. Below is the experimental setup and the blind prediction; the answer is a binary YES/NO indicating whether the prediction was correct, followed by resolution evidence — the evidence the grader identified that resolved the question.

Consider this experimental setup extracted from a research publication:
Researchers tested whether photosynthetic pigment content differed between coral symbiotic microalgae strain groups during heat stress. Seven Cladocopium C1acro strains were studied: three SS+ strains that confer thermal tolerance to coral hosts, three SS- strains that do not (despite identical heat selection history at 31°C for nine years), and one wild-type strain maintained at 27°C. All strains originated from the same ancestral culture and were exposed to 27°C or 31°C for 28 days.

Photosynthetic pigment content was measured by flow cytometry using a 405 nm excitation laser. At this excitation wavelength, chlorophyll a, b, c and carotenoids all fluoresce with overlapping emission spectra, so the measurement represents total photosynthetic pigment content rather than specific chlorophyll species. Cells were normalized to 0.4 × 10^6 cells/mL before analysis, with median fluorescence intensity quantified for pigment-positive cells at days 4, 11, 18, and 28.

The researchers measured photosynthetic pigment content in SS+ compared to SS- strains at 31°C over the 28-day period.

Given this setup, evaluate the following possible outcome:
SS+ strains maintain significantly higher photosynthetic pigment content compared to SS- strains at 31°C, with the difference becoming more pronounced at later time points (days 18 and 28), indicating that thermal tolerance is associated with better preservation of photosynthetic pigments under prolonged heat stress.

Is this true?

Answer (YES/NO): NO